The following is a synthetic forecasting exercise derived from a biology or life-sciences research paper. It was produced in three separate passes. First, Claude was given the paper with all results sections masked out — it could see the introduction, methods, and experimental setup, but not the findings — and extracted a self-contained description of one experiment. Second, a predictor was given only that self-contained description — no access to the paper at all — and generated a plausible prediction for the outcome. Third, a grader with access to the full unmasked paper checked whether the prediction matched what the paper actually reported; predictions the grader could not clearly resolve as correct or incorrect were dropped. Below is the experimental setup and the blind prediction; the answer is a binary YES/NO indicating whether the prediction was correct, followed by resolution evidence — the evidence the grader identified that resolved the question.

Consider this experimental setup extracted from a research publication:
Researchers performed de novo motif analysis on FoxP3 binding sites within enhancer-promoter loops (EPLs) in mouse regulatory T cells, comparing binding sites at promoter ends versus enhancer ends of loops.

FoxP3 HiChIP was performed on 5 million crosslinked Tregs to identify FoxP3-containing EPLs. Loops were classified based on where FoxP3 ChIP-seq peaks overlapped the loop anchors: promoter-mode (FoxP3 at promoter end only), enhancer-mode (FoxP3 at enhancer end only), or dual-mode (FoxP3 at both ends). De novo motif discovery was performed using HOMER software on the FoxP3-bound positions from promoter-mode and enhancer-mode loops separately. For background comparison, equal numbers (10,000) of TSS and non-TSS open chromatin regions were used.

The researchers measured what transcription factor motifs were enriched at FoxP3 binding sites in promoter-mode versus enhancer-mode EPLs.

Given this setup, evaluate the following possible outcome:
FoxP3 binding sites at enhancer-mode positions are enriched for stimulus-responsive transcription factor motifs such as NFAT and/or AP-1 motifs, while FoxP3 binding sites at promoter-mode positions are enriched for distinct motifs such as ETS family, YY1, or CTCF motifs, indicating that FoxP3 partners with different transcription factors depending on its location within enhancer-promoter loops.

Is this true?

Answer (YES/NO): NO